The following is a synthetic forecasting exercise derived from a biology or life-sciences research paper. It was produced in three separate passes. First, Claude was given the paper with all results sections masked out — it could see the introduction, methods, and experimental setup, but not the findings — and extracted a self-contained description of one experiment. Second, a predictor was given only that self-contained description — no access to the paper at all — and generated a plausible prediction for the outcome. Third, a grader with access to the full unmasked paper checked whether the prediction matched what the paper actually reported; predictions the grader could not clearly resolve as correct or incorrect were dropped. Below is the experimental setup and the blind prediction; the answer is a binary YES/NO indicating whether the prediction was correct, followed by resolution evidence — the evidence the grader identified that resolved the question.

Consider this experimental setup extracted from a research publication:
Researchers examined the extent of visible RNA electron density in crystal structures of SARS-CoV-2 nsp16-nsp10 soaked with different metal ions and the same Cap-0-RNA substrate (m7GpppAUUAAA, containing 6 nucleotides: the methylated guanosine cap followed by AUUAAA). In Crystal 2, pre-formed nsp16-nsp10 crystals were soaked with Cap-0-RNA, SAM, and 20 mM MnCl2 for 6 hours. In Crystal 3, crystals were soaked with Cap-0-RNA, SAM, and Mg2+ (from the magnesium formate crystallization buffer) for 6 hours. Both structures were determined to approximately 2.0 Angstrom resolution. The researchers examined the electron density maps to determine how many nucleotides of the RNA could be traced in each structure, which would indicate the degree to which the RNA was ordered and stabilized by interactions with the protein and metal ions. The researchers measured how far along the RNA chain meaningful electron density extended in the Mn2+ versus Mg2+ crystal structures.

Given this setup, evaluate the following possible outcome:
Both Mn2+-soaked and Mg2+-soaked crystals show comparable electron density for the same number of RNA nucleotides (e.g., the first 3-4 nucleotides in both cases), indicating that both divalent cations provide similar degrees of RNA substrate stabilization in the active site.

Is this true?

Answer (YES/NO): NO